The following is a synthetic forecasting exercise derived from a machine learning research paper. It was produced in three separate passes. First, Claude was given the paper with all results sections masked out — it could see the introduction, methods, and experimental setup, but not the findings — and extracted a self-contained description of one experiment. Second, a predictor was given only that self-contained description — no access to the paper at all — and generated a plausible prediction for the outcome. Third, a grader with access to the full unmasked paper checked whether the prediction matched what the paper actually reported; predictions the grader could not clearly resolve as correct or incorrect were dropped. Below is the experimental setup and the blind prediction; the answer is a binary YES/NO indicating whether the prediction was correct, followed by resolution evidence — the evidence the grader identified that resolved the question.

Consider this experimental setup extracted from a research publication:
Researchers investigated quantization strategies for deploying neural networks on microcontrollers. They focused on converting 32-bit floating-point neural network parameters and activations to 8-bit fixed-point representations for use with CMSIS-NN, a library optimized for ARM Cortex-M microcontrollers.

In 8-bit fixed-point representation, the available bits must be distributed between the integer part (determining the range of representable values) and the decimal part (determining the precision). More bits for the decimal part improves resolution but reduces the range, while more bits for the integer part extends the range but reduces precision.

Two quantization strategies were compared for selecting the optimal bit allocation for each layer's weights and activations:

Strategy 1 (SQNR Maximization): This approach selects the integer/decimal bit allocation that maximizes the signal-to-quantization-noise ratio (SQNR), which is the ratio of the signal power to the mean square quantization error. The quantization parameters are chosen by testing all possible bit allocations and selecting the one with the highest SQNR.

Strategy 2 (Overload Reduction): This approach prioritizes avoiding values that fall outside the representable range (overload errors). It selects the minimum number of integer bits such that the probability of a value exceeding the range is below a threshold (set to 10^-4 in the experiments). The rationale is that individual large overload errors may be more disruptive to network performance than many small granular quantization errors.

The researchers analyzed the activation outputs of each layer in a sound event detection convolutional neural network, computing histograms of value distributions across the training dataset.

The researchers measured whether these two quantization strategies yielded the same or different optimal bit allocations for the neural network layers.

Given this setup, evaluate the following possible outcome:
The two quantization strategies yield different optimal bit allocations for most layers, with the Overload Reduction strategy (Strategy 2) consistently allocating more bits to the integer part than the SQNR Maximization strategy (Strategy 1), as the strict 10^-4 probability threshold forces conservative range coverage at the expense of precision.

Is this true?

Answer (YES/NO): NO